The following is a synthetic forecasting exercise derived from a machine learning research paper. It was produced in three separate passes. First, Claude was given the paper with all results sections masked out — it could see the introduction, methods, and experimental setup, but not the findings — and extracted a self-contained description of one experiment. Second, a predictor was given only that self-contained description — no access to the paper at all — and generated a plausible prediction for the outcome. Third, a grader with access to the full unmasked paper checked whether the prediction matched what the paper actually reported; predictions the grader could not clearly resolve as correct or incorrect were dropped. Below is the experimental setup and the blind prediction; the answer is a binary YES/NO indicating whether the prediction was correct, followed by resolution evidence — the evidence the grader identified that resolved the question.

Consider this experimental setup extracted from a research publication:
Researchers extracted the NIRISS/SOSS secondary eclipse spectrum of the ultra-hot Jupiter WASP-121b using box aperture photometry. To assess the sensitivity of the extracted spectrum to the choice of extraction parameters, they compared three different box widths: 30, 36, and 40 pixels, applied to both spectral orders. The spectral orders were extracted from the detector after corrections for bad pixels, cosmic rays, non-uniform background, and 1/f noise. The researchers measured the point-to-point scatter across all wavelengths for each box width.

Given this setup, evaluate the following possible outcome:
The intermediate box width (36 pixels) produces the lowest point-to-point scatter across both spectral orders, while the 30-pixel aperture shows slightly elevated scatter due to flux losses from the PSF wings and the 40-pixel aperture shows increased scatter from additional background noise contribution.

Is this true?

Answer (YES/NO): NO